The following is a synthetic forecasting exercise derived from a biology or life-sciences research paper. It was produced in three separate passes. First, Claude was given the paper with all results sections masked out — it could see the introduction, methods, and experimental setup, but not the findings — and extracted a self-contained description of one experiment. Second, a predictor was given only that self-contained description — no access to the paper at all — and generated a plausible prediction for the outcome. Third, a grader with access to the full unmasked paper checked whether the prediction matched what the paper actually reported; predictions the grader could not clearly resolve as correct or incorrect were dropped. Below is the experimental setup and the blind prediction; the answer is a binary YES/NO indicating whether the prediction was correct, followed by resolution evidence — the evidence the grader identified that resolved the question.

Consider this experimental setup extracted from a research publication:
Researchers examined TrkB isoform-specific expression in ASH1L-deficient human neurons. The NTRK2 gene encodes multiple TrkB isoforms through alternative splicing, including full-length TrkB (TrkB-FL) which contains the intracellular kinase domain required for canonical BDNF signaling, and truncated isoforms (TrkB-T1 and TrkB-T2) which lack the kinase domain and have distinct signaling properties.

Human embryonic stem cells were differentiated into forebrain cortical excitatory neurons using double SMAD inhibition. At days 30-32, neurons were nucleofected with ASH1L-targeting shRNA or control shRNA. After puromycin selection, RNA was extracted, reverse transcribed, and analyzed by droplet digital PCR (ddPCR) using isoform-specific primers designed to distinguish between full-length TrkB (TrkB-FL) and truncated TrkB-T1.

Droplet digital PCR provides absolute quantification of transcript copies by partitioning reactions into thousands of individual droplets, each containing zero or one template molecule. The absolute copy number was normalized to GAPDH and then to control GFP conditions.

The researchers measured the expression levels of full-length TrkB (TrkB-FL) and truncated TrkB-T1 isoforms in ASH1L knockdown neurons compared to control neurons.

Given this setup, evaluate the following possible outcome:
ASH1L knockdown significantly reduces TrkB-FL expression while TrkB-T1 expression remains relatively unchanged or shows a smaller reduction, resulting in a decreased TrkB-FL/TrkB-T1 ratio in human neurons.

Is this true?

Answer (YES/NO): NO